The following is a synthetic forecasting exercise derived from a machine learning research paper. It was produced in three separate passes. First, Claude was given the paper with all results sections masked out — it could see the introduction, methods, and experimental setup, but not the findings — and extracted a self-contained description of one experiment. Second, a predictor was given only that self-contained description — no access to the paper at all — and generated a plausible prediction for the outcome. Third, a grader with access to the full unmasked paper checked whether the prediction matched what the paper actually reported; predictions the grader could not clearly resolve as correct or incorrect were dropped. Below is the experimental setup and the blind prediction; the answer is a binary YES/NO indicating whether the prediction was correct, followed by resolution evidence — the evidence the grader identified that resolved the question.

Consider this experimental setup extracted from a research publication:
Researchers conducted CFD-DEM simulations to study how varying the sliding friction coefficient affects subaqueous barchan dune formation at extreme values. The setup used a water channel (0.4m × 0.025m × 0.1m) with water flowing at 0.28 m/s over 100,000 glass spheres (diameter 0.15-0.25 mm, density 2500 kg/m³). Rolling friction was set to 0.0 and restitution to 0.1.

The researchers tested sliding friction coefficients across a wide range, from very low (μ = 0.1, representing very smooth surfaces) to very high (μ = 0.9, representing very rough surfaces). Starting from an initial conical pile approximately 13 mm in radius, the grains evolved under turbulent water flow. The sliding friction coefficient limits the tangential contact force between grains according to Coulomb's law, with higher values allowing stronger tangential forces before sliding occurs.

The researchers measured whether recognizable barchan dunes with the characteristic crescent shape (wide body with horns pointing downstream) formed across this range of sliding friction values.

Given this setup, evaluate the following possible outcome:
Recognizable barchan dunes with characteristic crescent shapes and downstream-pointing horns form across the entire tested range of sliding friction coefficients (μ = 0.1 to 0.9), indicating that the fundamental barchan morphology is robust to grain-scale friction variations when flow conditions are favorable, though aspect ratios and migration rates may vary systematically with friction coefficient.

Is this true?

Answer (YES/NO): YES